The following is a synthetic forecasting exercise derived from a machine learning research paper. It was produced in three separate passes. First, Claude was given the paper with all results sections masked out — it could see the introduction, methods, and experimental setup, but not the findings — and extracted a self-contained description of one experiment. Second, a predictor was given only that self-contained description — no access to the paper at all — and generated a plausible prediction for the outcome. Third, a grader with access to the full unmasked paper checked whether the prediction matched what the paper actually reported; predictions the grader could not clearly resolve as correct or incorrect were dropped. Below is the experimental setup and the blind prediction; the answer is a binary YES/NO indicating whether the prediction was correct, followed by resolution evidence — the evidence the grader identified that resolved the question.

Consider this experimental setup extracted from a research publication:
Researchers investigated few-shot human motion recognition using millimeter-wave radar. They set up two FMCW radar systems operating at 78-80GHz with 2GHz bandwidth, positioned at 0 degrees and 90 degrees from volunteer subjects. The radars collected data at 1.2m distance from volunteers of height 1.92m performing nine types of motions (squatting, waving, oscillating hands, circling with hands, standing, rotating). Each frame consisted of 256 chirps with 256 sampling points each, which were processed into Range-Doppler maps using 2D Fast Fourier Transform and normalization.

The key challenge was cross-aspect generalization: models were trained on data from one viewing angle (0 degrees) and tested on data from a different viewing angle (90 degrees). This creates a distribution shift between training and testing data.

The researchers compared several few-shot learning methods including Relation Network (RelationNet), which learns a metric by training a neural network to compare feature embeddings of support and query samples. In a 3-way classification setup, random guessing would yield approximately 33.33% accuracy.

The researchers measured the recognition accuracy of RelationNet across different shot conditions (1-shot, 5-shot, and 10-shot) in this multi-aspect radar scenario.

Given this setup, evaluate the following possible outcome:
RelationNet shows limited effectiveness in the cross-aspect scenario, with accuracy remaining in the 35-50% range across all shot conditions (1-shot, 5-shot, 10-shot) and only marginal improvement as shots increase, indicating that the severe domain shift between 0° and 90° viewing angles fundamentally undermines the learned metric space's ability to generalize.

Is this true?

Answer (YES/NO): NO